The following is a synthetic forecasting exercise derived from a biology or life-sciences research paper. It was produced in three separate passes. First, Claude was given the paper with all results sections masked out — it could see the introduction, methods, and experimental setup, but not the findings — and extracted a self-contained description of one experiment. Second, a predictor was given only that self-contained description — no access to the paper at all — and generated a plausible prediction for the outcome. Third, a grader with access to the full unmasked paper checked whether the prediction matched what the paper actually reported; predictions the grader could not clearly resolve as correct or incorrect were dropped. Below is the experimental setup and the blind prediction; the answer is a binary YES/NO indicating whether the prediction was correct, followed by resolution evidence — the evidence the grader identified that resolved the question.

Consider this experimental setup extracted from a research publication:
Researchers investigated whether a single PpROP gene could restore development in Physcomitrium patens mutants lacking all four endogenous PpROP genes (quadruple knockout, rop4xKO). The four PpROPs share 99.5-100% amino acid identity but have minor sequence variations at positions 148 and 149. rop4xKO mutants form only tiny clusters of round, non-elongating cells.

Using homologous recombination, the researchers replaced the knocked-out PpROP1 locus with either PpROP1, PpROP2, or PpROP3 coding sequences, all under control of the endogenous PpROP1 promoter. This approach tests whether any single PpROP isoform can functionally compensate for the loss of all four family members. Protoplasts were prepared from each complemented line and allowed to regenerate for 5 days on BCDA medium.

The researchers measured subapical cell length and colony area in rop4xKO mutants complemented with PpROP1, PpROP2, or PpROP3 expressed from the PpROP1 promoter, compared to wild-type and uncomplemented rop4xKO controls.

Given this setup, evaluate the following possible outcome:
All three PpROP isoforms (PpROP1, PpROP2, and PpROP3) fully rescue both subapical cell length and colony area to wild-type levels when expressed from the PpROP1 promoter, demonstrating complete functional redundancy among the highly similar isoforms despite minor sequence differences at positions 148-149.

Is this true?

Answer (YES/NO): NO